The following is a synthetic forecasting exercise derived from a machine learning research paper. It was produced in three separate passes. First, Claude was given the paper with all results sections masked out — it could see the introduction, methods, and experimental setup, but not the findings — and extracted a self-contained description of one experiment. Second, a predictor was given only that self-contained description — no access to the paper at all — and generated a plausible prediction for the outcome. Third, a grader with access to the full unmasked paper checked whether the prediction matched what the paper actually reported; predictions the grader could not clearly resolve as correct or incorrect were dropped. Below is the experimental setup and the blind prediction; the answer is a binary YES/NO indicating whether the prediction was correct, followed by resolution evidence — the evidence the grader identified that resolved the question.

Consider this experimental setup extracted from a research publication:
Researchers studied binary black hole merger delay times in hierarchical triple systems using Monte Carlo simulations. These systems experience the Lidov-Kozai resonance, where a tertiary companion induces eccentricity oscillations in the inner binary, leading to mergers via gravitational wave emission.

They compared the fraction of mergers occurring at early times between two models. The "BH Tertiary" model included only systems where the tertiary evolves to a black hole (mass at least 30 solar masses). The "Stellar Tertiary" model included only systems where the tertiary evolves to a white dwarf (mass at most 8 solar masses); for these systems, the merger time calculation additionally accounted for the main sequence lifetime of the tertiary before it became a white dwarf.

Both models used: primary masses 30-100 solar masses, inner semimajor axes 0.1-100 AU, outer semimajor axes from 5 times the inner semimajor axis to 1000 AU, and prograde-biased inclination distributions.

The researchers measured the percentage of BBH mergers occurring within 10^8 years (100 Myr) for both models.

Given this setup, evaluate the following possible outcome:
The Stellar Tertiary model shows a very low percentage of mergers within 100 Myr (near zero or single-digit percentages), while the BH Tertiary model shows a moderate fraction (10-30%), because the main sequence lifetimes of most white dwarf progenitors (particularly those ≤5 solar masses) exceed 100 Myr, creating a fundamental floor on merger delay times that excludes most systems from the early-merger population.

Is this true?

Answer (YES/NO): YES